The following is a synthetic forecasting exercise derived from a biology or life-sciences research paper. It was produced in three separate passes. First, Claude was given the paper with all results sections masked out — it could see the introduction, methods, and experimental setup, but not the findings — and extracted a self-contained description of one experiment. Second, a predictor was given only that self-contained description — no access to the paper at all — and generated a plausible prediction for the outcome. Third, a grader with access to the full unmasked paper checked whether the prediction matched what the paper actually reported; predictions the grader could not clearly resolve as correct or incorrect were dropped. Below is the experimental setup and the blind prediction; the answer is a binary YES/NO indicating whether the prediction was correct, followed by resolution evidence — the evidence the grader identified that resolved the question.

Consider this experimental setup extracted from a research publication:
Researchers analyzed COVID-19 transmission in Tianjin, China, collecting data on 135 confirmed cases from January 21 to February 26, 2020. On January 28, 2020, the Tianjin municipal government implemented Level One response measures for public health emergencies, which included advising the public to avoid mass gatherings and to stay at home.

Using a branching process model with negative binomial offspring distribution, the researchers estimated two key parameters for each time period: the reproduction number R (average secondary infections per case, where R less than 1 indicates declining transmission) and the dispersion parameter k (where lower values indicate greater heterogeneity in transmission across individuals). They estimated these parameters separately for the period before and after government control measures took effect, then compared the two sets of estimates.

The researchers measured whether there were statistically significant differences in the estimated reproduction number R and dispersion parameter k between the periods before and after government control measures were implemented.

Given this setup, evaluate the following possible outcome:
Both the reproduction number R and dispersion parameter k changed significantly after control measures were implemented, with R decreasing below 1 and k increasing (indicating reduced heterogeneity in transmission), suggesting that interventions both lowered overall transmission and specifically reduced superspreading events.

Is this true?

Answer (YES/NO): NO